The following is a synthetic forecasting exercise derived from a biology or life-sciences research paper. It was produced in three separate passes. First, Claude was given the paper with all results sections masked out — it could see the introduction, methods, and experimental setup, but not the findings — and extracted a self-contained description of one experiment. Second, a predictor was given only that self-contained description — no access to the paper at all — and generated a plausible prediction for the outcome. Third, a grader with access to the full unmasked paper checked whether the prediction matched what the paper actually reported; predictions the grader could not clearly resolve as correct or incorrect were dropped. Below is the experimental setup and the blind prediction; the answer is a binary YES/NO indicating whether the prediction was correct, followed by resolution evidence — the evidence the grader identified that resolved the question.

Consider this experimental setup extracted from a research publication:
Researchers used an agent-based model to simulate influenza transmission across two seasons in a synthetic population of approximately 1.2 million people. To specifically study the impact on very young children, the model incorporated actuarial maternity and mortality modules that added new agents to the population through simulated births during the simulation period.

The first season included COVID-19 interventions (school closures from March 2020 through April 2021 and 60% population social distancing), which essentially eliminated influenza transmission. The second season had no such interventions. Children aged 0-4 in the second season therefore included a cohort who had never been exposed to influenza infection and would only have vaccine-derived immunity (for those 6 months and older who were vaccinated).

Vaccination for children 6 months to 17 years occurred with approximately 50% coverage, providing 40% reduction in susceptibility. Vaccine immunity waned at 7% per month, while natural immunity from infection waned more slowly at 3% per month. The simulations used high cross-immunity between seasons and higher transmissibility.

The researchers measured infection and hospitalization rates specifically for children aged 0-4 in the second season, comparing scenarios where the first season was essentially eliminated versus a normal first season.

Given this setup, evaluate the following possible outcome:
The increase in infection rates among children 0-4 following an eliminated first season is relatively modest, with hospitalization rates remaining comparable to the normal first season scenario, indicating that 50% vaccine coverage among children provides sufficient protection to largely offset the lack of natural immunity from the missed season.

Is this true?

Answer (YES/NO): NO